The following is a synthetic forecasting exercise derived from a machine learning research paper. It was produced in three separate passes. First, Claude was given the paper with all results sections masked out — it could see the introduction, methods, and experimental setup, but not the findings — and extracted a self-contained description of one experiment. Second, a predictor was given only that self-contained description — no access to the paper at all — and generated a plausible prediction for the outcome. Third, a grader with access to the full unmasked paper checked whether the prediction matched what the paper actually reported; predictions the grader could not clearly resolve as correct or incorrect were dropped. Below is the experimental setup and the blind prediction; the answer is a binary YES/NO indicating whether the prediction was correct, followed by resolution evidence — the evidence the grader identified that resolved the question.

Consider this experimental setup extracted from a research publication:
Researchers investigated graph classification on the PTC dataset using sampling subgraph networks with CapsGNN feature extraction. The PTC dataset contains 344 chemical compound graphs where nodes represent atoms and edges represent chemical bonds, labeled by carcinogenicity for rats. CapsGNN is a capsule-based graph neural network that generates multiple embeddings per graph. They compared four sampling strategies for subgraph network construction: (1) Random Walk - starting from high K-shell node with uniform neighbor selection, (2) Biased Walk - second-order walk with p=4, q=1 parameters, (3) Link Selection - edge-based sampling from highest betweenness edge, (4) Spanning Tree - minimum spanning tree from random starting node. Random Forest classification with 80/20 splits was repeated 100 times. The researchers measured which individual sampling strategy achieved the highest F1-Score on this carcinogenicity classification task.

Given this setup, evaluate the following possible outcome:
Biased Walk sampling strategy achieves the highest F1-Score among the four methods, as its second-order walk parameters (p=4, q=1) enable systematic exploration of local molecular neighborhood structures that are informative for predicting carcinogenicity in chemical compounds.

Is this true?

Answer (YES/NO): YES